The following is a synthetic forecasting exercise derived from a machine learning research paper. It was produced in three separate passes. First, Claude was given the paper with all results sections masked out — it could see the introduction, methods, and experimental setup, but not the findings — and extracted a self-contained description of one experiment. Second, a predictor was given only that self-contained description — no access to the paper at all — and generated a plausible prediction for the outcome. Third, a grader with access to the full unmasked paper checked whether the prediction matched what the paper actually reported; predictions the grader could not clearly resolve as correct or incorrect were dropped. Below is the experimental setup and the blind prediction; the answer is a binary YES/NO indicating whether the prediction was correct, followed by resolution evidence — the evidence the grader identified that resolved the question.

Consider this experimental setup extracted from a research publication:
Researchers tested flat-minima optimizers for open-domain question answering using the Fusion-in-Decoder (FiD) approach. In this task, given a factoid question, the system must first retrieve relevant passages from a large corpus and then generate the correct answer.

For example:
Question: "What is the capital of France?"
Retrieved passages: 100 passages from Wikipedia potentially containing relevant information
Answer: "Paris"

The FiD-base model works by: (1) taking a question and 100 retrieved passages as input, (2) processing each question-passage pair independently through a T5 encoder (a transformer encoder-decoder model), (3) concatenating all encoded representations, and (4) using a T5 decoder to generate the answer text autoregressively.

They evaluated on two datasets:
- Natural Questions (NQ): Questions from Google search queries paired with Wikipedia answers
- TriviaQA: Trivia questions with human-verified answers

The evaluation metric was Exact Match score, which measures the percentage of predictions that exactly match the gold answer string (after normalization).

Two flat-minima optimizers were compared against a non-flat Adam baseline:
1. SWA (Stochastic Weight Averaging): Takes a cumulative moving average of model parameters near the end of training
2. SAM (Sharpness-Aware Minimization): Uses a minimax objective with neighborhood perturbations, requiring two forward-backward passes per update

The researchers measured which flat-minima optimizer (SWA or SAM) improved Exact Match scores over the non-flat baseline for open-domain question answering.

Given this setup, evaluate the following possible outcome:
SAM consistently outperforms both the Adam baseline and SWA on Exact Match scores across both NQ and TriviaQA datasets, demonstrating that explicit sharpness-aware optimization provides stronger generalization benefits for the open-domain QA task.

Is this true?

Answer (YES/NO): YES